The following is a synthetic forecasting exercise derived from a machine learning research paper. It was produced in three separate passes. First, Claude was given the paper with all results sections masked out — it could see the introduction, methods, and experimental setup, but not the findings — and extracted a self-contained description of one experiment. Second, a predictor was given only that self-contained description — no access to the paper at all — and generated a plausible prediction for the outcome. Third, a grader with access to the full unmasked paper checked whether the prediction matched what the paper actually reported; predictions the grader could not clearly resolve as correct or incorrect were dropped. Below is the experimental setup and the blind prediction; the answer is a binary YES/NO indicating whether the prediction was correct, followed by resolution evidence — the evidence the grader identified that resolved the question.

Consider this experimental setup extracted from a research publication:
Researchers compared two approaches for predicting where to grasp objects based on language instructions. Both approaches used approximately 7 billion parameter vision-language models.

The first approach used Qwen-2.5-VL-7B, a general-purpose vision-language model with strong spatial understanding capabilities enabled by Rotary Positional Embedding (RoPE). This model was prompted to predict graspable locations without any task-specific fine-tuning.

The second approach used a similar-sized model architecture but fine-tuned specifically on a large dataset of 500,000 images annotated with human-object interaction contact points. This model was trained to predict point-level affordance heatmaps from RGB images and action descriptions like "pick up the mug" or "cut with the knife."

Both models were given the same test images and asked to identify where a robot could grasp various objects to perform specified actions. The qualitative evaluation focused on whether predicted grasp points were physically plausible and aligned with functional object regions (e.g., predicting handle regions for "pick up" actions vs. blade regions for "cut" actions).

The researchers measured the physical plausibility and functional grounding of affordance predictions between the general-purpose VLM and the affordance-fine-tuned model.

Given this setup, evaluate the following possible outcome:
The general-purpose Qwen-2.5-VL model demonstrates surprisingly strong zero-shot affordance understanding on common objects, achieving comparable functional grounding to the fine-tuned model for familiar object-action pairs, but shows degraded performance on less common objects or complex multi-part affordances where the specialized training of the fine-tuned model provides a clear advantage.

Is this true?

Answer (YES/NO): NO